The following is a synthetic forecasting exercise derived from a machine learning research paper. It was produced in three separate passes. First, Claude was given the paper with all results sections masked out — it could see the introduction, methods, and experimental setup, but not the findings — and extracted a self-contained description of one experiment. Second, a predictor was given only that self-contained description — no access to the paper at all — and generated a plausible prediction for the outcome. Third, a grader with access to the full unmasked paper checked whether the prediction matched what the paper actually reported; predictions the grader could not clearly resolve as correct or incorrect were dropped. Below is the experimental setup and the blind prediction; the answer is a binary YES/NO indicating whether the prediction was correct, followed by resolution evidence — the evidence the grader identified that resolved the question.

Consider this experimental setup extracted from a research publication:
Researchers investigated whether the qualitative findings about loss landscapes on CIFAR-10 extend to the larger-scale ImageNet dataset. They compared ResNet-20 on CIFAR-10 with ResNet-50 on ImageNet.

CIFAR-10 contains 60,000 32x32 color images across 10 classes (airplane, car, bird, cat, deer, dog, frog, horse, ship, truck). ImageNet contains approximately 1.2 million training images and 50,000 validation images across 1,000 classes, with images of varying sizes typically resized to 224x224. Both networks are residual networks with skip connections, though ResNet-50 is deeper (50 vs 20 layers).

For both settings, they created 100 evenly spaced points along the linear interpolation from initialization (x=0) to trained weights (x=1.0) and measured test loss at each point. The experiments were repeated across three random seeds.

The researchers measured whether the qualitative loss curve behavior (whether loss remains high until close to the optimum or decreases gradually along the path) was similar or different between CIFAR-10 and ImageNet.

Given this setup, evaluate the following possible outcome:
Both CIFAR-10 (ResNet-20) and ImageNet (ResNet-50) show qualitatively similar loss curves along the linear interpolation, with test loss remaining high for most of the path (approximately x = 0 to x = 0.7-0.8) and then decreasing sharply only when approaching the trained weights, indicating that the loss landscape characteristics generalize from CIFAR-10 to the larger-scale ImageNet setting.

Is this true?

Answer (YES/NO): NO